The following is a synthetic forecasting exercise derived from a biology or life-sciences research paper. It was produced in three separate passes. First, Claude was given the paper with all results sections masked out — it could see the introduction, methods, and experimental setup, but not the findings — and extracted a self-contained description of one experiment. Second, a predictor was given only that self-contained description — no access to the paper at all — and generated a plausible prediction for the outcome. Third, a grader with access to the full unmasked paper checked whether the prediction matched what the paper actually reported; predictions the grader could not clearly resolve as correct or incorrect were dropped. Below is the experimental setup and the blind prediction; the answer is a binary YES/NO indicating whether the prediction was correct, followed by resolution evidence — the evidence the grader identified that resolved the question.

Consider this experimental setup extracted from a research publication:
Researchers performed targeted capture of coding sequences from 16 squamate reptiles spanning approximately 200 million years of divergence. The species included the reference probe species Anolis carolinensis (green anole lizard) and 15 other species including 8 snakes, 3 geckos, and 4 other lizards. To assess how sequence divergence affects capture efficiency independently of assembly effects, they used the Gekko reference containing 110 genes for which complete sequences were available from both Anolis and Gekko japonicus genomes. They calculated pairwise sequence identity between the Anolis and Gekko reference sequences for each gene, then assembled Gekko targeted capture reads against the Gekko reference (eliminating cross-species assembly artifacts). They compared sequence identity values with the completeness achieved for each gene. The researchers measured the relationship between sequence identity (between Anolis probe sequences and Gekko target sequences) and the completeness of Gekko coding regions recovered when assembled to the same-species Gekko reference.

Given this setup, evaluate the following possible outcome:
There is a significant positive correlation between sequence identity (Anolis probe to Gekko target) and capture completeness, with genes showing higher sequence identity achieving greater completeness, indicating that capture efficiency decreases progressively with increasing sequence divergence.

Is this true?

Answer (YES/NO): YES